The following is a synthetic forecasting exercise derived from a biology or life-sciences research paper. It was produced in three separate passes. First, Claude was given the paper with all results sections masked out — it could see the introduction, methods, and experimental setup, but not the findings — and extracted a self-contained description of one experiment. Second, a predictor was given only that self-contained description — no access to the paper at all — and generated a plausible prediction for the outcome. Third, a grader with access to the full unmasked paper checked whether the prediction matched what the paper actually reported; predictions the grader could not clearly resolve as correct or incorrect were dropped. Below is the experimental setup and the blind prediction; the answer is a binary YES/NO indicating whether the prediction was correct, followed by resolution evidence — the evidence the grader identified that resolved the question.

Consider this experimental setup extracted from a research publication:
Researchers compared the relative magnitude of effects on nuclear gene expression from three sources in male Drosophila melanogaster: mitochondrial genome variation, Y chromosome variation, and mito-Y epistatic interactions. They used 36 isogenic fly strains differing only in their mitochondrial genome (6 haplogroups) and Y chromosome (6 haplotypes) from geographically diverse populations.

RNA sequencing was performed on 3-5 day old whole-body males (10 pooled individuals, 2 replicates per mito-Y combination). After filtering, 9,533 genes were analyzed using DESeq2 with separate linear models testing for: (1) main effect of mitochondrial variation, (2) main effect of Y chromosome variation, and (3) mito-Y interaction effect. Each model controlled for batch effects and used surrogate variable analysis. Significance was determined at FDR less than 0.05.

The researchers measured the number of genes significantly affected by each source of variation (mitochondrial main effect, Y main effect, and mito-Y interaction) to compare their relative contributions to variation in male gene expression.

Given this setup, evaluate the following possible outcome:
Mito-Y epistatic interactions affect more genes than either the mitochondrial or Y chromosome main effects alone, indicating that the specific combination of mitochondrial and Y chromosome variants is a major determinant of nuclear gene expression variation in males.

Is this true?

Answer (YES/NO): NO